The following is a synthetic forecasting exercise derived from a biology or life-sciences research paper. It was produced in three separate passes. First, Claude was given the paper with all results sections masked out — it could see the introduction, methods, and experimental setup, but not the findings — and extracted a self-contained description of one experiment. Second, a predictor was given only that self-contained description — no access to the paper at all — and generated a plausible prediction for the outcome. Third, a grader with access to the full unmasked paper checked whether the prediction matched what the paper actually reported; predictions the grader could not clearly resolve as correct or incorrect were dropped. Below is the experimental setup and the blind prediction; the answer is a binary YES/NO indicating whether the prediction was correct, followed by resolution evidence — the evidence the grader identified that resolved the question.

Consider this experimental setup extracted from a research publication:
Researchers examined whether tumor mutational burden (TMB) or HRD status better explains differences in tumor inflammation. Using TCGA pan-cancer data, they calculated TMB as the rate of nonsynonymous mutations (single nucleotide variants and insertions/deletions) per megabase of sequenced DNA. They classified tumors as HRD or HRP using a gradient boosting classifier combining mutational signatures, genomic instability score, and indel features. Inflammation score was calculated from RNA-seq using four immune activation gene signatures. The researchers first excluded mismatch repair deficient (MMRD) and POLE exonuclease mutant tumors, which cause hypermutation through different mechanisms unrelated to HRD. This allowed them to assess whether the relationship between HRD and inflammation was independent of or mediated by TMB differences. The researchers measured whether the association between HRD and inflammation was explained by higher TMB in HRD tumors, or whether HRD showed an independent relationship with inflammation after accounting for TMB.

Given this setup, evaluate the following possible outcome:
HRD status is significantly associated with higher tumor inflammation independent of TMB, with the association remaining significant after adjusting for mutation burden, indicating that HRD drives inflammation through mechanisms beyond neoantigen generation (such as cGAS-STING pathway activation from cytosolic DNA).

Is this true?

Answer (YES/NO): NO